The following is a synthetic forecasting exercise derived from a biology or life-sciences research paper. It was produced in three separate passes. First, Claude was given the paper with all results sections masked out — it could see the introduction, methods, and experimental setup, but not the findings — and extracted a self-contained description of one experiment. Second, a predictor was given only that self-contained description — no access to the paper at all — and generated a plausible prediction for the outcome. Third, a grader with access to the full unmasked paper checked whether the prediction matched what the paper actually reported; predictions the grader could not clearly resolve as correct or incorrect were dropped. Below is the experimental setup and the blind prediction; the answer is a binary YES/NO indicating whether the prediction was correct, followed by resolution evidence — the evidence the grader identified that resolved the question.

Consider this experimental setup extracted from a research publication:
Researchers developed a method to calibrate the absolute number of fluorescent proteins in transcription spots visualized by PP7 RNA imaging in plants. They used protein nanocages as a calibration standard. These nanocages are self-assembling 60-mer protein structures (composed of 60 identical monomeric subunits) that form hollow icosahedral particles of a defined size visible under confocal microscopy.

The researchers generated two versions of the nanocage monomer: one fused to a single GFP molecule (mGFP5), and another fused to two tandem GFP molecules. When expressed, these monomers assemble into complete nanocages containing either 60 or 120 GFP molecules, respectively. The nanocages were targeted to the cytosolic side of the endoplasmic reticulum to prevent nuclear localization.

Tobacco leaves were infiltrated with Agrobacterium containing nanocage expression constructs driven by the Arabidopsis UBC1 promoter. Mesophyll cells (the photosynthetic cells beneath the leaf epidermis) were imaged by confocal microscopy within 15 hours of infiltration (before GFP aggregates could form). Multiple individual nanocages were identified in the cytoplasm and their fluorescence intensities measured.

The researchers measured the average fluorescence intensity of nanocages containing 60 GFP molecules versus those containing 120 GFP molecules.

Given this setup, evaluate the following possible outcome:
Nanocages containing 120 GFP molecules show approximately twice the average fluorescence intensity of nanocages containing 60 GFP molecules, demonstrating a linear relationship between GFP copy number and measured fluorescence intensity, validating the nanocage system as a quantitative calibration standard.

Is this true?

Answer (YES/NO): YES